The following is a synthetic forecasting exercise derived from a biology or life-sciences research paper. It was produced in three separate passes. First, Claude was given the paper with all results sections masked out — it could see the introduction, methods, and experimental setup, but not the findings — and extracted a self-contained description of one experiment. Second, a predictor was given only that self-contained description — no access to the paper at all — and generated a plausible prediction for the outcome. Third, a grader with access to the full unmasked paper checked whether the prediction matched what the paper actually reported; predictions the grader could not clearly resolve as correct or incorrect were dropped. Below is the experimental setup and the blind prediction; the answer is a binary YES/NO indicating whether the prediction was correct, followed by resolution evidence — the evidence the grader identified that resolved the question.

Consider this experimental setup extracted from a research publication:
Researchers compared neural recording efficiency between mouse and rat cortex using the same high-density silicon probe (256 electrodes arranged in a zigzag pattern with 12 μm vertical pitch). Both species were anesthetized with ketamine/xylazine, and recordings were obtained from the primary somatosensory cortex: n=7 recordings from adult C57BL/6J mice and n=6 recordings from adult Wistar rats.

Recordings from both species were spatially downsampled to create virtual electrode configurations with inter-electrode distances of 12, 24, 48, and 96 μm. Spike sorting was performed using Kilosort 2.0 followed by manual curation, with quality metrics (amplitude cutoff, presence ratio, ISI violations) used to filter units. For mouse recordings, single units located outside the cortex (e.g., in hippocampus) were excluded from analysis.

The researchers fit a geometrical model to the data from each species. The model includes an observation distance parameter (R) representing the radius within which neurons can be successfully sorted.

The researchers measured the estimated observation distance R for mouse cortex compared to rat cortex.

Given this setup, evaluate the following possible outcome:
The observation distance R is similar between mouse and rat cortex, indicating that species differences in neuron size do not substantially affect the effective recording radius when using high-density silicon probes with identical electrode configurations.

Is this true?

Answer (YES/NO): NO